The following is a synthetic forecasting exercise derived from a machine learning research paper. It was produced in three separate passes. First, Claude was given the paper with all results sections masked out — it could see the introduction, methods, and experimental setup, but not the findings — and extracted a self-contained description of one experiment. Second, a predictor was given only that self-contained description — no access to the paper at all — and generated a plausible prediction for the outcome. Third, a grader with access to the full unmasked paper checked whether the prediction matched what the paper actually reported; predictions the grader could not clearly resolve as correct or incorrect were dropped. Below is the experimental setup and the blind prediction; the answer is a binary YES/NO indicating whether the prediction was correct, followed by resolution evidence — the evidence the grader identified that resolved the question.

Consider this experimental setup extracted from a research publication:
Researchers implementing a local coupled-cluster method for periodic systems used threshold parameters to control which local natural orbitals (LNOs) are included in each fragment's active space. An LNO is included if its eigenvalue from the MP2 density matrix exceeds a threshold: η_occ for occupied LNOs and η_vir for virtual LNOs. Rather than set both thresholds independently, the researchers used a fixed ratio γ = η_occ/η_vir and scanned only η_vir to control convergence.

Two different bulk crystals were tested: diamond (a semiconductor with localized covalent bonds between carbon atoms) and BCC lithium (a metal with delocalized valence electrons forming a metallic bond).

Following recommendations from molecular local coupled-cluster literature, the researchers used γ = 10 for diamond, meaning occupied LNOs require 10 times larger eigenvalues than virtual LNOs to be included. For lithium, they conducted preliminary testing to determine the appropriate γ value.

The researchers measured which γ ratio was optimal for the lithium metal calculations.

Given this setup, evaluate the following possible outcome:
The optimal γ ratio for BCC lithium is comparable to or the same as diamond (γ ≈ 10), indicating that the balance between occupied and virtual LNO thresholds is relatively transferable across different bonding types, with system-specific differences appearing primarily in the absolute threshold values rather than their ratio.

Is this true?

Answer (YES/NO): NO